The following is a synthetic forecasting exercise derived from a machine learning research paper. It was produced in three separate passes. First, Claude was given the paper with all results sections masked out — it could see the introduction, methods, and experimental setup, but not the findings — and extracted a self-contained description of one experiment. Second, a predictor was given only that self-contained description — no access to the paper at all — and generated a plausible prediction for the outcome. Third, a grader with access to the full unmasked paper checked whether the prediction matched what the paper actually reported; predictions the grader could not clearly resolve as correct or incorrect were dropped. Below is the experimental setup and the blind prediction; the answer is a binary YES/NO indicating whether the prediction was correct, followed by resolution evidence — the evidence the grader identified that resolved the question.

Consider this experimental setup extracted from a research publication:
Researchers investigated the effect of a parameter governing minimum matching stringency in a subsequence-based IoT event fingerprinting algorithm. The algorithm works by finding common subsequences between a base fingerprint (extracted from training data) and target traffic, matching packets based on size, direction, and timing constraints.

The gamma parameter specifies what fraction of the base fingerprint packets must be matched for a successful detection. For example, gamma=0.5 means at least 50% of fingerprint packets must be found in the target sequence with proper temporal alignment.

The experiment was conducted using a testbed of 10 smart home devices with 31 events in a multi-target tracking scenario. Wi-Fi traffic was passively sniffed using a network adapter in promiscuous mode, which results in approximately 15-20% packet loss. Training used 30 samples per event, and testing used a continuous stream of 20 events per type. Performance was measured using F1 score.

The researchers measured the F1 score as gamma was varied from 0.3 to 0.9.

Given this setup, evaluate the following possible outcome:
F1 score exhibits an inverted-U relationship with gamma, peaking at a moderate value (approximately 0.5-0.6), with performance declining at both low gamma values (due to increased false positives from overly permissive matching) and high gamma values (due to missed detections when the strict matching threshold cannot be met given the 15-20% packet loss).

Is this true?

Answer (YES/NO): YES